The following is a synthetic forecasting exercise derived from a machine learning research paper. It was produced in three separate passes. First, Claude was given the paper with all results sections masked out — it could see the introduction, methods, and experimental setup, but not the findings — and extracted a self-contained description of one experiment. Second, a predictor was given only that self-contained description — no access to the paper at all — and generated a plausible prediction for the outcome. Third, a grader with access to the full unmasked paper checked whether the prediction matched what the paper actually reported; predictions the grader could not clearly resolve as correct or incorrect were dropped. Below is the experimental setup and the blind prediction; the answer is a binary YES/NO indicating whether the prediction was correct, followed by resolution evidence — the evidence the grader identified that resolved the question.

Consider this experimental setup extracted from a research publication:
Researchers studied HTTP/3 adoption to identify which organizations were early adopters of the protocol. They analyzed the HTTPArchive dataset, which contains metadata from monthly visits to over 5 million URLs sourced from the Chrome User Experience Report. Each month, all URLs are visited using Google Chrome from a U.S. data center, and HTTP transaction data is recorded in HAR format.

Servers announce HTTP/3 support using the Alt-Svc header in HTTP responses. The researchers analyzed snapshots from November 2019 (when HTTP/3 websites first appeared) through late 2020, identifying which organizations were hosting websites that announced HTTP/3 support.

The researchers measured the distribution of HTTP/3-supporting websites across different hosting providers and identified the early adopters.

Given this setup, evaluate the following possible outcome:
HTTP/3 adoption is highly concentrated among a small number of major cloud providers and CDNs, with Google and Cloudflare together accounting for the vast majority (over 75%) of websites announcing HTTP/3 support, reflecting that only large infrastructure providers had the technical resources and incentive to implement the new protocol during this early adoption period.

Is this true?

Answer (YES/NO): NO